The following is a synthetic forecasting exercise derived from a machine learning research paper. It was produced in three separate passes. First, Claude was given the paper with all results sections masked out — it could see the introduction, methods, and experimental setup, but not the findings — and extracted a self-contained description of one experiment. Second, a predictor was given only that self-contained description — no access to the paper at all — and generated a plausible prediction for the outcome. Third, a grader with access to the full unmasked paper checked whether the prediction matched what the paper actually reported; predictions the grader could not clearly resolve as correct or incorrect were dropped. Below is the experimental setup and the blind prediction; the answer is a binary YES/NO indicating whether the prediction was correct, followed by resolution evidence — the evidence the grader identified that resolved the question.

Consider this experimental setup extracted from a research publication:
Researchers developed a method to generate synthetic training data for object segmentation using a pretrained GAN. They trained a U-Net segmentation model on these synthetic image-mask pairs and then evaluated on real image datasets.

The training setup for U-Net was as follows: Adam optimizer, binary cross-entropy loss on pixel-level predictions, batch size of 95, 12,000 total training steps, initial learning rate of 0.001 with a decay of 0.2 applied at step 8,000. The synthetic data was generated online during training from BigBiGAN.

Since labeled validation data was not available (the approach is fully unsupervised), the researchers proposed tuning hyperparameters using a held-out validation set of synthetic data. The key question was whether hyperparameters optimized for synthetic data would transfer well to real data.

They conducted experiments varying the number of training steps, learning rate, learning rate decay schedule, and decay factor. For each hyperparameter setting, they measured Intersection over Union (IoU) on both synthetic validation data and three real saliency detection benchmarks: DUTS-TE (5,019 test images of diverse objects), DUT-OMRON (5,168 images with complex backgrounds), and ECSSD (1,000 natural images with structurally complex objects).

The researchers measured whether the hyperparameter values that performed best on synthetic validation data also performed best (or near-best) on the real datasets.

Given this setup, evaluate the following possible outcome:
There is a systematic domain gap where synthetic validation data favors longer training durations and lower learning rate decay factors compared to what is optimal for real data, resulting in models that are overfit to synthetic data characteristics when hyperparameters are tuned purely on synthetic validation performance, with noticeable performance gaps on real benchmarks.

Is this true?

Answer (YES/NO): NO